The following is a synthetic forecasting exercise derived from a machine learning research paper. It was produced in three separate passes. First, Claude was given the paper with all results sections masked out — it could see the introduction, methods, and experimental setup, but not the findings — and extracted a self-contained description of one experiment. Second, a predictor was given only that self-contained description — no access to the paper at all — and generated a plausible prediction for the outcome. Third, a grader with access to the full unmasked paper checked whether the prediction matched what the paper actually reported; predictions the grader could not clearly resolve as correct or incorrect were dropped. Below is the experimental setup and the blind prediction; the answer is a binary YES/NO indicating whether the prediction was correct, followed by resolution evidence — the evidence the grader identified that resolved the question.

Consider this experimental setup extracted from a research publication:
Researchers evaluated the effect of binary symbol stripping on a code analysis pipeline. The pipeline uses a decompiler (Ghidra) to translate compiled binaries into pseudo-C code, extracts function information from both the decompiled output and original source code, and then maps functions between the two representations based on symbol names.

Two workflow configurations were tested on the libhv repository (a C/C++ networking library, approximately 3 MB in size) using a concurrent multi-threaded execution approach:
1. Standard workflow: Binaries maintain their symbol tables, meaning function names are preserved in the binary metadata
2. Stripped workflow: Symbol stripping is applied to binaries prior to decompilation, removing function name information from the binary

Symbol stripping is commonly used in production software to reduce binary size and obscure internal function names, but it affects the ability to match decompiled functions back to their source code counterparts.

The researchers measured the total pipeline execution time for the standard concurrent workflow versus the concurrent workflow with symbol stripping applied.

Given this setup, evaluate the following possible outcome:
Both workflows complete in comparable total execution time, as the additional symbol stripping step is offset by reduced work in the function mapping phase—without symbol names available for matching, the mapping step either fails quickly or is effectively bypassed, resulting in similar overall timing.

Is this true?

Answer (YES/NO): NO